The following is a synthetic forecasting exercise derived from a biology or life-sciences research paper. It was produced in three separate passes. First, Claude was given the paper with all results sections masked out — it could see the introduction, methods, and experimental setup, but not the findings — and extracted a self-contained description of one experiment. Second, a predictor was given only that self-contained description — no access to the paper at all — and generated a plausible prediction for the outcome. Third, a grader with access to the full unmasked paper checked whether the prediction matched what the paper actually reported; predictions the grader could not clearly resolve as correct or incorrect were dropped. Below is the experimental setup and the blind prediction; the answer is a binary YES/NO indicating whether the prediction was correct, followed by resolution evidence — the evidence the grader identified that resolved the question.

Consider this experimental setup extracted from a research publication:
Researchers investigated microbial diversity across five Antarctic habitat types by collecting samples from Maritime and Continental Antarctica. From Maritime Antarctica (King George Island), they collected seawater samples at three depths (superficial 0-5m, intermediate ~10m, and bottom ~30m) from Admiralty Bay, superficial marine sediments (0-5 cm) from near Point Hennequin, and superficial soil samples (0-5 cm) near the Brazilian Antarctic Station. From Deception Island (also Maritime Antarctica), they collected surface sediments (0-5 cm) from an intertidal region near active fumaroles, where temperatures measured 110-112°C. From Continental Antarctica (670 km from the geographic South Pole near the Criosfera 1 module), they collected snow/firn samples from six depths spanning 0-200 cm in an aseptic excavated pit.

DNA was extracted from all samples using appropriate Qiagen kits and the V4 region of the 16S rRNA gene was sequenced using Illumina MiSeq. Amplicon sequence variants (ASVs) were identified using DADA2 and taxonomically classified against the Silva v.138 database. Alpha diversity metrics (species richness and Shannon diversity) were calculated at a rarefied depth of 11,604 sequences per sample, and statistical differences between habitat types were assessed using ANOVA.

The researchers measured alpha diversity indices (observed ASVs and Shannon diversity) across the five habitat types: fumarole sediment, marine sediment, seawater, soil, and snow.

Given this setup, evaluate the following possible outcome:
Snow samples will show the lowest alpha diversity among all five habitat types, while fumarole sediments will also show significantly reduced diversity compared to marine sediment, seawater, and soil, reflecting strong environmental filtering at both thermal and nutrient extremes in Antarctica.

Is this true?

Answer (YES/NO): NO